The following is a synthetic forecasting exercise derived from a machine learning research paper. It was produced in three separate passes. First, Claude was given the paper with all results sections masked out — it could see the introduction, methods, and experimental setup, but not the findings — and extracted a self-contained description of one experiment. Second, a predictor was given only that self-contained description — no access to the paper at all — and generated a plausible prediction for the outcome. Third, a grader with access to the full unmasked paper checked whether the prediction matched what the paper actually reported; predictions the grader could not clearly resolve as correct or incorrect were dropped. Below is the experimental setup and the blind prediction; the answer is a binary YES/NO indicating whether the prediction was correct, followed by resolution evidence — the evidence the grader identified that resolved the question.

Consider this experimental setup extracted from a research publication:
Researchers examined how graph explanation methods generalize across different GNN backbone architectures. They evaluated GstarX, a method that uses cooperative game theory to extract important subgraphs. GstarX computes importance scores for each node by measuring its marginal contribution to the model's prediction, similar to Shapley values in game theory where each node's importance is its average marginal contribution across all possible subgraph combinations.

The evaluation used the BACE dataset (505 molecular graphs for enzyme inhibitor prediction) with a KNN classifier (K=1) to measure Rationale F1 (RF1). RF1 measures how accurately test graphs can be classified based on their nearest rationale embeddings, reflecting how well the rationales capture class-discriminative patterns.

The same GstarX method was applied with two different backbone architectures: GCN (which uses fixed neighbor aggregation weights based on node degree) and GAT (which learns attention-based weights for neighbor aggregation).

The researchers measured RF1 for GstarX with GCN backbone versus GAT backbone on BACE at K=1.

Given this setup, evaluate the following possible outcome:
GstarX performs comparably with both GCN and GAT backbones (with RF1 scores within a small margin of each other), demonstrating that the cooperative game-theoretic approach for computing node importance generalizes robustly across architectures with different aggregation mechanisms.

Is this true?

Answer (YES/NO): NO